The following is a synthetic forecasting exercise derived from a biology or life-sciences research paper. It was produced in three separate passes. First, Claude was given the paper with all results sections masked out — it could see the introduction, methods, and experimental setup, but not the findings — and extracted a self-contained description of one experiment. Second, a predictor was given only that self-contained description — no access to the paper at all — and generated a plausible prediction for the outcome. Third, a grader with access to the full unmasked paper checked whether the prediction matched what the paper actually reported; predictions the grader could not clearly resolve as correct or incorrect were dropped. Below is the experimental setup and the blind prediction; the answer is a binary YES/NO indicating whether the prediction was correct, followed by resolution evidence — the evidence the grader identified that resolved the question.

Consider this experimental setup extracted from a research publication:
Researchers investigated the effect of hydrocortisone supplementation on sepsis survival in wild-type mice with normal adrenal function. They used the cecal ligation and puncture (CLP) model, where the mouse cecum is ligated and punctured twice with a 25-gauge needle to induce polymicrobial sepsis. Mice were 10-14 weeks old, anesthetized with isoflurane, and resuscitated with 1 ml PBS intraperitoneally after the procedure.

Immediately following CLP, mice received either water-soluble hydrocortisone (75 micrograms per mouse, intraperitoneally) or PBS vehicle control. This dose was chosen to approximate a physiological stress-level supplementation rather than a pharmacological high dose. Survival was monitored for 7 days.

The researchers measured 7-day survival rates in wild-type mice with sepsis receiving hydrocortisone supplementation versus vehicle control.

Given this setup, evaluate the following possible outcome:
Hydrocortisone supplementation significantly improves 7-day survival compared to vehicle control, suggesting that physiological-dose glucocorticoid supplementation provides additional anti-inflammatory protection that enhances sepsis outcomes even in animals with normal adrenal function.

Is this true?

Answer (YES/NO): NO